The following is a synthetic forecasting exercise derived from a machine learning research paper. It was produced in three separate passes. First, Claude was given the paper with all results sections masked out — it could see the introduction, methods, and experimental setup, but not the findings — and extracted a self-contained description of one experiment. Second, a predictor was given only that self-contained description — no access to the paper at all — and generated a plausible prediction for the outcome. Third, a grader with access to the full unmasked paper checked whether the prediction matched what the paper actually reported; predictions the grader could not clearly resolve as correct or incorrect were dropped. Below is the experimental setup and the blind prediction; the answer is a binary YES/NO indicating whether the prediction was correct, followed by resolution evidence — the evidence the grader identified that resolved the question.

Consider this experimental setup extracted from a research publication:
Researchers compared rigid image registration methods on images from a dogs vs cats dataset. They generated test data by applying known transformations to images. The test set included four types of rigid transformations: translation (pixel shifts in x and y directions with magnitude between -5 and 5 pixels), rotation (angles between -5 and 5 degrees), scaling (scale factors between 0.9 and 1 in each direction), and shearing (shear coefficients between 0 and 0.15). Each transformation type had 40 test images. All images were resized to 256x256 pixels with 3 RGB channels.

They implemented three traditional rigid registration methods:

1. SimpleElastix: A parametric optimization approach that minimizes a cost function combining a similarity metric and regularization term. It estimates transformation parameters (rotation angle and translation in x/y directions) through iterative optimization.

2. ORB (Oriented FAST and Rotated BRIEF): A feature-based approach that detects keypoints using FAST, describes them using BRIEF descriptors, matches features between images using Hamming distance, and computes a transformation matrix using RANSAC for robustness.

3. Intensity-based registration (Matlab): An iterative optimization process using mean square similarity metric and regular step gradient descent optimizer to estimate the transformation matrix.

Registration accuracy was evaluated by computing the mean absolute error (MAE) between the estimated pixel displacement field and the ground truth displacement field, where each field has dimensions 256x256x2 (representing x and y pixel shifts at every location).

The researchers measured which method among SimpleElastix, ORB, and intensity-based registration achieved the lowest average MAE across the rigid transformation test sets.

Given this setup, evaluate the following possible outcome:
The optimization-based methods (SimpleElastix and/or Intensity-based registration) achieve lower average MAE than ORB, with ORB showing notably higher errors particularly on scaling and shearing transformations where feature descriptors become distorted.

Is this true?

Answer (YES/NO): NO